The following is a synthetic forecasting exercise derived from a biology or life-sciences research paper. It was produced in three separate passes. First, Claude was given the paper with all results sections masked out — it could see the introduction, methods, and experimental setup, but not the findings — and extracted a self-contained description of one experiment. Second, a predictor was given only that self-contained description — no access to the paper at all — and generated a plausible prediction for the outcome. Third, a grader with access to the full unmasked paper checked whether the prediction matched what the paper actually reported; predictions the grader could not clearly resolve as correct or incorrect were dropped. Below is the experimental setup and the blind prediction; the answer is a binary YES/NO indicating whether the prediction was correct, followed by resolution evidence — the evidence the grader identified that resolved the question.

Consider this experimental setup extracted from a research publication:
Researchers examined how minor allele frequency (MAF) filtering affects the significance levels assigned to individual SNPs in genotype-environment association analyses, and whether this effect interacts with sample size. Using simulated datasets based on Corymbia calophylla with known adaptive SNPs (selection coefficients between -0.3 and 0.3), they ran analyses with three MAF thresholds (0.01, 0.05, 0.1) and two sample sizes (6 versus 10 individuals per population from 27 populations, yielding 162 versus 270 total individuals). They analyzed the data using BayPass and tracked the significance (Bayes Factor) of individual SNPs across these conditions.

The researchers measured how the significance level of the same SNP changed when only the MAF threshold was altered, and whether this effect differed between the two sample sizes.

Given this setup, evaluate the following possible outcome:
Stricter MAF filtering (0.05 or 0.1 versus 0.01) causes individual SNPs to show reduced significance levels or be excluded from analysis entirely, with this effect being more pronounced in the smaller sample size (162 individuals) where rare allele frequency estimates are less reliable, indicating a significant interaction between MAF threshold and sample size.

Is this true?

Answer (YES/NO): NO